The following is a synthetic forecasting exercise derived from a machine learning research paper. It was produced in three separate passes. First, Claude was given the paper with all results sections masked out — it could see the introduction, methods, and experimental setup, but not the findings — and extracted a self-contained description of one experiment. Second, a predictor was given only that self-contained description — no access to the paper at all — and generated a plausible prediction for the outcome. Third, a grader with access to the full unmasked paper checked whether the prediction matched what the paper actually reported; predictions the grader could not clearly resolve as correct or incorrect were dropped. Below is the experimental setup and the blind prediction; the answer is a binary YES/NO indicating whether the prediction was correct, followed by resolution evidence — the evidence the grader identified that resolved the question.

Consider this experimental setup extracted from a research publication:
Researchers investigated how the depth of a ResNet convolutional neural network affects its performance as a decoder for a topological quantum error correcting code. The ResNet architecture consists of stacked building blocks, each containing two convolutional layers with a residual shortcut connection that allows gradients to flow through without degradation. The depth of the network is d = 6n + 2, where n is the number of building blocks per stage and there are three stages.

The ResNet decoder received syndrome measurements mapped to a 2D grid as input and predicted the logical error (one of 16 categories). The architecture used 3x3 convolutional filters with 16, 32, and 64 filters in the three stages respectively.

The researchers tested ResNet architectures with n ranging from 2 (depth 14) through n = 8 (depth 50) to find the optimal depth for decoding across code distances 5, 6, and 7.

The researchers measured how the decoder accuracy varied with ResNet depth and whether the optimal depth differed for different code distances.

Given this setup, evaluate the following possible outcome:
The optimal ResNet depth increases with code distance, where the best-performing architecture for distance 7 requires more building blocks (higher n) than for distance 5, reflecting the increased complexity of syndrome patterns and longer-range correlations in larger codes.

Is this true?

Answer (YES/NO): NO